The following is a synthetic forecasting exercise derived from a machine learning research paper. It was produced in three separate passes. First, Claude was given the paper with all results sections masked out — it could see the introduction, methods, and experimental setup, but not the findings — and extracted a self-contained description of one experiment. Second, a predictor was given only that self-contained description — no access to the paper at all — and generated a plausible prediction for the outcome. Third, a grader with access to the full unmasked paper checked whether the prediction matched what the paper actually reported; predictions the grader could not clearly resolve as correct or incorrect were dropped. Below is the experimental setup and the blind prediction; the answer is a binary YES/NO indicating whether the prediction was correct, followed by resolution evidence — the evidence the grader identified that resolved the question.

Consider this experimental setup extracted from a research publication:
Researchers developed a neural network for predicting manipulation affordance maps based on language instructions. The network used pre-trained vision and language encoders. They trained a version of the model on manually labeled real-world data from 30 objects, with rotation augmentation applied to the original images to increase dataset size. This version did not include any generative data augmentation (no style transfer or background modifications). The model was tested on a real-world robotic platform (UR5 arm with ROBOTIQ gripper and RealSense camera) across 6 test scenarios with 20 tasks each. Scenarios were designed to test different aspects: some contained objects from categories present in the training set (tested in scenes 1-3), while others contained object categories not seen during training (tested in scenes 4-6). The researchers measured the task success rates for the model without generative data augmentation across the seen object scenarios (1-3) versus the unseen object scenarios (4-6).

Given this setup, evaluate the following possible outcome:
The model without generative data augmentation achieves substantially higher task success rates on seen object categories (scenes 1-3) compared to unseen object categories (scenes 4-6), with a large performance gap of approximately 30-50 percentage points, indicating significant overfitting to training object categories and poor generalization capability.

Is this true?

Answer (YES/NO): YES